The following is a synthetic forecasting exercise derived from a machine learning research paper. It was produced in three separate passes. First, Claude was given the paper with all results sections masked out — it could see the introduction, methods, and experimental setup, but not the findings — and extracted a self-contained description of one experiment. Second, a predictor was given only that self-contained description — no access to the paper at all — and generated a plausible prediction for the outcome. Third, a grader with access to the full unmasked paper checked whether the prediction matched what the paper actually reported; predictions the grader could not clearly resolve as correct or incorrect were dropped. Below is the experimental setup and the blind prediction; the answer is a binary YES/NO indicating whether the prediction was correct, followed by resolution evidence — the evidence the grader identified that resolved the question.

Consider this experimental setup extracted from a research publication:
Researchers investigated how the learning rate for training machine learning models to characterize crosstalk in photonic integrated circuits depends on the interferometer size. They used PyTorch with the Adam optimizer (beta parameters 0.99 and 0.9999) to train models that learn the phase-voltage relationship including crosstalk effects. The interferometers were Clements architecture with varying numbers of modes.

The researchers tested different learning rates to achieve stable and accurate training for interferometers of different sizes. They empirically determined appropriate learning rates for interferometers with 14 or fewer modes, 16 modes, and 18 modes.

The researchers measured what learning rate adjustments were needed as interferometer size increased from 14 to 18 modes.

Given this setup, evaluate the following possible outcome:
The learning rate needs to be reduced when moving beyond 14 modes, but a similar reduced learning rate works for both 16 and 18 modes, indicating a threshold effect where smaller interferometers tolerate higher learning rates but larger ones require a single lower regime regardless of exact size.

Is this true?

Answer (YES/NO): NO